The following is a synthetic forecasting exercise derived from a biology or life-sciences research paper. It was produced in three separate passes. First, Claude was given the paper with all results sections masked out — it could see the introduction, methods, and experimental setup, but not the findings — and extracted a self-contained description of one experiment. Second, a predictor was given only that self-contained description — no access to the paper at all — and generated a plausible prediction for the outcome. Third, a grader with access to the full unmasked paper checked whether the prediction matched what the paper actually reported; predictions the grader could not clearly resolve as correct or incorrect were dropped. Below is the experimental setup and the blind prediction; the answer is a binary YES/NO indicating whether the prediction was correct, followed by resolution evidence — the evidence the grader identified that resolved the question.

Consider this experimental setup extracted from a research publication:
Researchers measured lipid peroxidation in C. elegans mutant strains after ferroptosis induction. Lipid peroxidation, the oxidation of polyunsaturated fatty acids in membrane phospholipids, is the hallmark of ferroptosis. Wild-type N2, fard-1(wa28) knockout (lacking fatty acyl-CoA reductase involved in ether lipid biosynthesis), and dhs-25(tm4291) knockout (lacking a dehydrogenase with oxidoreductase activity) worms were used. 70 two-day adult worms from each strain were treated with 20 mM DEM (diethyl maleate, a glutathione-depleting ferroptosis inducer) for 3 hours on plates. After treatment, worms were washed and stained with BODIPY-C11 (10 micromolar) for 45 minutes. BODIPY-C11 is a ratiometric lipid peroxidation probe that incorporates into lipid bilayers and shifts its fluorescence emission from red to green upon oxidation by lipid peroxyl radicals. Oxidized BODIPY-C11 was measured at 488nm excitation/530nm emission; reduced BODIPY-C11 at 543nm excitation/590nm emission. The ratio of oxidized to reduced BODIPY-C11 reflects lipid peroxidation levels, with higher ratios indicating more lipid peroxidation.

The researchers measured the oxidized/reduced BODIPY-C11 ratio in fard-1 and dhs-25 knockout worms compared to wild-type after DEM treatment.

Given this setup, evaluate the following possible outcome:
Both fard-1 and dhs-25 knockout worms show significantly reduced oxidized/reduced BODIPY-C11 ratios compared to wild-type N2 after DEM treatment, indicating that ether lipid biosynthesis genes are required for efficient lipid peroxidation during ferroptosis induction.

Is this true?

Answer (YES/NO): NO